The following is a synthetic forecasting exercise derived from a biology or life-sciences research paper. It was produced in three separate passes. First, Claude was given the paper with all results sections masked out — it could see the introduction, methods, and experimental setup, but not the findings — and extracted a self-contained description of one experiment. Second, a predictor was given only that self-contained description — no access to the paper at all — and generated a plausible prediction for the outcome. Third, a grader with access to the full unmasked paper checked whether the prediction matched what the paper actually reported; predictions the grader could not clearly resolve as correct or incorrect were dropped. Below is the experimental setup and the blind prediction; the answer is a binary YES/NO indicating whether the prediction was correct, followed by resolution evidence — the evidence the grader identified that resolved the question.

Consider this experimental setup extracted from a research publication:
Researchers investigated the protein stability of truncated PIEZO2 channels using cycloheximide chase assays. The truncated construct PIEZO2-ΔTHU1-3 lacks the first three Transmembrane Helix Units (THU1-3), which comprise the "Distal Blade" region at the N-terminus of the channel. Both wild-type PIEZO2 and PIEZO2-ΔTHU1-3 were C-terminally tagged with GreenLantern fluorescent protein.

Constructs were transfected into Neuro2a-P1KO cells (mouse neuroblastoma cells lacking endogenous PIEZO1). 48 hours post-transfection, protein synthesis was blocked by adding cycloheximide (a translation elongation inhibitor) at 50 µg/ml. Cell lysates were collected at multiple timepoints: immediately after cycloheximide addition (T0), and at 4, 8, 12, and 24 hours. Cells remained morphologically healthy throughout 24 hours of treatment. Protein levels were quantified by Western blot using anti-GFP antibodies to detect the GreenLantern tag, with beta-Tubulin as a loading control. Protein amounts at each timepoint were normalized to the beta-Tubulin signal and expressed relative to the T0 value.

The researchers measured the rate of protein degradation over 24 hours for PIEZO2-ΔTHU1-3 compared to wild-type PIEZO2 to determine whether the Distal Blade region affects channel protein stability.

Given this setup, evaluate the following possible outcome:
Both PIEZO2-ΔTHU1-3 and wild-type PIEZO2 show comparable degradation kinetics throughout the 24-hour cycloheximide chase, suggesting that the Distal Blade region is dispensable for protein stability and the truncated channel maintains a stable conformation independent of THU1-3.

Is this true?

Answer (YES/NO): YES